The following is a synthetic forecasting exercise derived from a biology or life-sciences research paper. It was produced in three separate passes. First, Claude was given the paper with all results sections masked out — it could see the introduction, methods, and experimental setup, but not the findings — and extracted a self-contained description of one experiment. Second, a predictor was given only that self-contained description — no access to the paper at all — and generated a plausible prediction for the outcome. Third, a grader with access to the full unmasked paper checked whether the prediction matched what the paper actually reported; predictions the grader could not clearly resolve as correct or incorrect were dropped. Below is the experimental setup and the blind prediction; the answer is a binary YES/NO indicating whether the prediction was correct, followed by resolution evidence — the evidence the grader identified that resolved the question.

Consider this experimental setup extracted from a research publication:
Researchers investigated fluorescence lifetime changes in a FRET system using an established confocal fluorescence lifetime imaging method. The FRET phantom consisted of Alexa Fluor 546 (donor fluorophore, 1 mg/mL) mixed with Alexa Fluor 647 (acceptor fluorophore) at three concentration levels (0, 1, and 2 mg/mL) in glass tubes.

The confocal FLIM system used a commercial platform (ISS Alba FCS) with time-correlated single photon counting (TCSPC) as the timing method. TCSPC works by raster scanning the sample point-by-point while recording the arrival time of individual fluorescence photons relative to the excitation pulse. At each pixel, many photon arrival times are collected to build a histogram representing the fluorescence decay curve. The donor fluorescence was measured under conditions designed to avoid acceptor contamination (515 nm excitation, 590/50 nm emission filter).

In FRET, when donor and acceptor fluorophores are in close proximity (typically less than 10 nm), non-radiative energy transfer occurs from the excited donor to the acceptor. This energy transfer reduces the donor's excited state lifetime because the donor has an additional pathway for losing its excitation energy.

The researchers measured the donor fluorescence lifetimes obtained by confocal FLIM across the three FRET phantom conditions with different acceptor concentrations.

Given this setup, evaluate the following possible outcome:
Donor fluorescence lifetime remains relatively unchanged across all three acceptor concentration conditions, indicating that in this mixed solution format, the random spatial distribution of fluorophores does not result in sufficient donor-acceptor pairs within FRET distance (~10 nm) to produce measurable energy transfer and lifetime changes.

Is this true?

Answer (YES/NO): NO